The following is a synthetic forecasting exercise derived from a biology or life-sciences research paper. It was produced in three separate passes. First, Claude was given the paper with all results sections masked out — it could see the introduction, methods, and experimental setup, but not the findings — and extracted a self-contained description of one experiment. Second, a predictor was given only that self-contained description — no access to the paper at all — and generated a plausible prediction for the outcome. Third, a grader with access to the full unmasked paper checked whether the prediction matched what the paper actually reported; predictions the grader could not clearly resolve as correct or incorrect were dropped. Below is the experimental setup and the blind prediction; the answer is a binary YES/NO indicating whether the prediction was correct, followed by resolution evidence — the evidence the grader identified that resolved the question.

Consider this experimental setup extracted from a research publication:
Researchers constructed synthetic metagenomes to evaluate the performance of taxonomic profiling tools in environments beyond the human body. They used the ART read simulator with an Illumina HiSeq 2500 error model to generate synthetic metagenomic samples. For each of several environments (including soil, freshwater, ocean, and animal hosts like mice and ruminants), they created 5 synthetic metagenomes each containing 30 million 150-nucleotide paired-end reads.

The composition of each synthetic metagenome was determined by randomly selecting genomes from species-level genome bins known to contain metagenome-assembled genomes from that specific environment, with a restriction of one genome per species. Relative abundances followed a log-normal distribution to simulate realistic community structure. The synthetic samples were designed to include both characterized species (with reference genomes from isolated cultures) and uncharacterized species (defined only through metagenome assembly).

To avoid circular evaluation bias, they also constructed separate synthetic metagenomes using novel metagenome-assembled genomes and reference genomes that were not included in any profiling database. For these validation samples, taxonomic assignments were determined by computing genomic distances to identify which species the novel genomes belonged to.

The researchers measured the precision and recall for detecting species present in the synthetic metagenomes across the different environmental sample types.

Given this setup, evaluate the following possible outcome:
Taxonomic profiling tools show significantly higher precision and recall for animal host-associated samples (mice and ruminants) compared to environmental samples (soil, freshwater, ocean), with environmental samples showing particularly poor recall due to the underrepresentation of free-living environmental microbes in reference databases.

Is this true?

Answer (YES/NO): NO